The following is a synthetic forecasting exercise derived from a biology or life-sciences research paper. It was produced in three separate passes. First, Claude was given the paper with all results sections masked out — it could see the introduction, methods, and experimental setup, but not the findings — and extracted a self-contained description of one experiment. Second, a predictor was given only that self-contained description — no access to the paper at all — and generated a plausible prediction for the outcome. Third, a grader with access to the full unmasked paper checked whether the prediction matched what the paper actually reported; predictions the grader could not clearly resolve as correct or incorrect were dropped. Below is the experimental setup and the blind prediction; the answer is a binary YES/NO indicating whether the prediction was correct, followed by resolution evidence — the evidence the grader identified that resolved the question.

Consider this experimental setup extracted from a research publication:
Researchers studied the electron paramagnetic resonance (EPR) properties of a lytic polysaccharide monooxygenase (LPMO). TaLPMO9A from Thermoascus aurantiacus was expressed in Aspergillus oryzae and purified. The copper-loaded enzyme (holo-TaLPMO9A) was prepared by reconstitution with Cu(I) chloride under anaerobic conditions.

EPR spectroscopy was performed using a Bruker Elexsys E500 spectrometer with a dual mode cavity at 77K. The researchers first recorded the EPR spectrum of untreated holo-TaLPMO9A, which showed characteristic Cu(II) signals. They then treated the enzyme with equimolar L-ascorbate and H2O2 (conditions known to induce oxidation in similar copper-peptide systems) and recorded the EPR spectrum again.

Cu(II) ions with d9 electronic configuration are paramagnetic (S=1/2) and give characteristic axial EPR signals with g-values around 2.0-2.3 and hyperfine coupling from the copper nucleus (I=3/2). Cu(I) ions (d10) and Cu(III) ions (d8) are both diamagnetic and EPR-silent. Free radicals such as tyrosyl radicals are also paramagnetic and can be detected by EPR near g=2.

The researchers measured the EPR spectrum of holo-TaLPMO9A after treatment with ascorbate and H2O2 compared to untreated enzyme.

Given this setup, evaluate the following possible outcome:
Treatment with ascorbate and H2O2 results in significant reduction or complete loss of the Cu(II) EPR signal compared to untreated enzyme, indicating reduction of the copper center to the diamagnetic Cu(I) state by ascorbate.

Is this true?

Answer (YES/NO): NO